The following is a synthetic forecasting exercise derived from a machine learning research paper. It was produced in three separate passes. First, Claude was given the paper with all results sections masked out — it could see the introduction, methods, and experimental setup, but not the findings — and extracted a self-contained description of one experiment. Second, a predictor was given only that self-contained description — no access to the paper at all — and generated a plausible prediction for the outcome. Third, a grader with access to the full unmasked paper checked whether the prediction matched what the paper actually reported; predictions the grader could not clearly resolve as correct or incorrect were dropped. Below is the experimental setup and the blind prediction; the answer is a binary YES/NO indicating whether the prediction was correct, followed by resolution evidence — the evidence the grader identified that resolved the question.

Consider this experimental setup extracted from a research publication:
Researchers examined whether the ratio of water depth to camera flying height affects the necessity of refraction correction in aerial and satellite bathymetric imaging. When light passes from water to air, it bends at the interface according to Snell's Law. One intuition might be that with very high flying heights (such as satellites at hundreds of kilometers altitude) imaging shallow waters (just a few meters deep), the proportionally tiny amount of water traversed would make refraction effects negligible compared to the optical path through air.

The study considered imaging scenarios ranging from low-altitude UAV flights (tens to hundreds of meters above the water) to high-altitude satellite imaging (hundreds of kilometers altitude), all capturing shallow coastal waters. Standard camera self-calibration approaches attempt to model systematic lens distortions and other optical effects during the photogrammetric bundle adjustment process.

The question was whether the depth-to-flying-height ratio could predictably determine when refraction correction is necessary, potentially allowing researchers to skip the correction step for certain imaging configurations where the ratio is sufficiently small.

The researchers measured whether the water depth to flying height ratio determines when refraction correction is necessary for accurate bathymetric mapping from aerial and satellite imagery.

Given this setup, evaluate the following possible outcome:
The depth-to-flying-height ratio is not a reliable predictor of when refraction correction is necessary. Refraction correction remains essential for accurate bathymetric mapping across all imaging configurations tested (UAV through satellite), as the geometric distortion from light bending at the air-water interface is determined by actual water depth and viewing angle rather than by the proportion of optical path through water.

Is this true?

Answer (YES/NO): YES